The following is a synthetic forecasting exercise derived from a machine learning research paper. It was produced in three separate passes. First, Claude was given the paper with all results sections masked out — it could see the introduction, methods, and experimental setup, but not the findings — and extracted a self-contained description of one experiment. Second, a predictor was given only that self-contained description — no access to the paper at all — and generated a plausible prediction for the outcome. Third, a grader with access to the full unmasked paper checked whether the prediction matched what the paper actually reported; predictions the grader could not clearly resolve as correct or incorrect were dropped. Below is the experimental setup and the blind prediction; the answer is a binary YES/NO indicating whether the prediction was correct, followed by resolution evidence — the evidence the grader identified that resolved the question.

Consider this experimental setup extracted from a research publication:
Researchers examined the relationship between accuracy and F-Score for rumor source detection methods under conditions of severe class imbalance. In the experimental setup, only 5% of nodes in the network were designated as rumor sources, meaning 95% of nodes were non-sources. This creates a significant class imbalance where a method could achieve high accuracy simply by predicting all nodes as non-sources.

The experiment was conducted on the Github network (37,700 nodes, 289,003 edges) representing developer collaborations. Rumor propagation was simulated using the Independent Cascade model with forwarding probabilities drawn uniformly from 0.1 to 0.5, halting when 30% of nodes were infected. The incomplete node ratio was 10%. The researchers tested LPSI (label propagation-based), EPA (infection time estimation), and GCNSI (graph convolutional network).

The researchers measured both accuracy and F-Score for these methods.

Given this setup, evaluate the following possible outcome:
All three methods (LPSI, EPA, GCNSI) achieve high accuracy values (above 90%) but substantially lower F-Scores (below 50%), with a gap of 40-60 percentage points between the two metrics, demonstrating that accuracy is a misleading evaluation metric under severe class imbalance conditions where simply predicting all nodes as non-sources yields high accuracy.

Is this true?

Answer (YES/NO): NO